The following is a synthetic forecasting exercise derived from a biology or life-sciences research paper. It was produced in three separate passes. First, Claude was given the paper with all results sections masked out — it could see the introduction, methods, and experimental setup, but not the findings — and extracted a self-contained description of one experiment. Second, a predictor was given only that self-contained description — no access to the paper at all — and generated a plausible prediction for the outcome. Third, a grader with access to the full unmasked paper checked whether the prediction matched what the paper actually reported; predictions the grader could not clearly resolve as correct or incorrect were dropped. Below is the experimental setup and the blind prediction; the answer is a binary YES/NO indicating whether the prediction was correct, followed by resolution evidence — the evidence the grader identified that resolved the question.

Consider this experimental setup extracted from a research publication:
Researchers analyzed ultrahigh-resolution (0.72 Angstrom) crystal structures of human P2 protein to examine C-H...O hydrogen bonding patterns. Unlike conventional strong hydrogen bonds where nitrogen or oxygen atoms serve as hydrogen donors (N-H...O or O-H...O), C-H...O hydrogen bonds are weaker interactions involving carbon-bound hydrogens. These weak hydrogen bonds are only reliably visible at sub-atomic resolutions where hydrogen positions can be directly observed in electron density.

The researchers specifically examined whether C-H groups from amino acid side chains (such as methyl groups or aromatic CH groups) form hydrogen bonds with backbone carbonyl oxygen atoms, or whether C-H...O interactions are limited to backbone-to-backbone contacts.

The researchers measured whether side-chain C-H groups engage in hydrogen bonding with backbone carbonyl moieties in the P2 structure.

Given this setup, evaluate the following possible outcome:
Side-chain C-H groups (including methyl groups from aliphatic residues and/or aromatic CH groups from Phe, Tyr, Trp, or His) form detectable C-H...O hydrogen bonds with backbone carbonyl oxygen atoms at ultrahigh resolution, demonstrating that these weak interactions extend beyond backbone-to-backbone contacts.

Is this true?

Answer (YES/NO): YES